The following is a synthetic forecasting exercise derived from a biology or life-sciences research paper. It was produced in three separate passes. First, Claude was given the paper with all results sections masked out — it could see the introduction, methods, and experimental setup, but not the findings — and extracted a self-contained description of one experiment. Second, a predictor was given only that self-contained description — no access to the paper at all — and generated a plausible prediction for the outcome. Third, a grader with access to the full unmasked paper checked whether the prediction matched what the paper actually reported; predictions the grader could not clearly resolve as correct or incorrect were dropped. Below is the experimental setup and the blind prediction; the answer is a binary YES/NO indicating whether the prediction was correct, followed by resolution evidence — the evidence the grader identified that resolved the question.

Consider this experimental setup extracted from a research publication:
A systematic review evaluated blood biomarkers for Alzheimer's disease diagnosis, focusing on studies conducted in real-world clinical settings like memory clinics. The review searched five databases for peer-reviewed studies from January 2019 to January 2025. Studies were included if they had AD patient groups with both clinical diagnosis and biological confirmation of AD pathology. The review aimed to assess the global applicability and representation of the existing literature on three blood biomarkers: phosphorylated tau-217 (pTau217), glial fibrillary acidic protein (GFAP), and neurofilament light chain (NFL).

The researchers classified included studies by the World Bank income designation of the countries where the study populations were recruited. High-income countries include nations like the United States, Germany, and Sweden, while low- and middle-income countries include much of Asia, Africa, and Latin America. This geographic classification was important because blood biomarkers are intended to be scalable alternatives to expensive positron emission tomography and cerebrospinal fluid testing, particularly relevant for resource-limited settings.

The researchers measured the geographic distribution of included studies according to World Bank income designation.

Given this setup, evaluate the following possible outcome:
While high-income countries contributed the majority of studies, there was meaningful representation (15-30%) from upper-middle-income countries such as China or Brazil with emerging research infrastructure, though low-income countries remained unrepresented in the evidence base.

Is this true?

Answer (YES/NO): NO